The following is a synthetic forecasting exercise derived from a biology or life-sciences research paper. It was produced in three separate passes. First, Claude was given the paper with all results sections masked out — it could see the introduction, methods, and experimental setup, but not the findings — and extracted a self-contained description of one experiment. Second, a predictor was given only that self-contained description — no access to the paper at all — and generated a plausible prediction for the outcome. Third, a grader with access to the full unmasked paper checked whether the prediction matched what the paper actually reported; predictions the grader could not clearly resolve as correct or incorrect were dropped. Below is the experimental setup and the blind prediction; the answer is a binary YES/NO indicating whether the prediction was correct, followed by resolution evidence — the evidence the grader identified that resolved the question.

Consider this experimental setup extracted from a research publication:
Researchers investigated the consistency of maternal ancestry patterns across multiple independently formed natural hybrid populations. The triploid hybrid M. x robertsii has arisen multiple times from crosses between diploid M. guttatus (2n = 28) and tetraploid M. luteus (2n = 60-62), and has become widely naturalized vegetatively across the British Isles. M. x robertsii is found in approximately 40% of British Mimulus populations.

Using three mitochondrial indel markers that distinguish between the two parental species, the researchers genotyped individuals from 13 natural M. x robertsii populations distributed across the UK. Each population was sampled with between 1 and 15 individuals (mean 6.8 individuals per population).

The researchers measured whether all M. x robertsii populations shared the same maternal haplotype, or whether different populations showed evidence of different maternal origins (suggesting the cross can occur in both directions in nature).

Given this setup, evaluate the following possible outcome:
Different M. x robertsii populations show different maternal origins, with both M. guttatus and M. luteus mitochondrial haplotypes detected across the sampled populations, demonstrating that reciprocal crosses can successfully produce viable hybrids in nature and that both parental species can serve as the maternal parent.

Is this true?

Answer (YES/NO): NO